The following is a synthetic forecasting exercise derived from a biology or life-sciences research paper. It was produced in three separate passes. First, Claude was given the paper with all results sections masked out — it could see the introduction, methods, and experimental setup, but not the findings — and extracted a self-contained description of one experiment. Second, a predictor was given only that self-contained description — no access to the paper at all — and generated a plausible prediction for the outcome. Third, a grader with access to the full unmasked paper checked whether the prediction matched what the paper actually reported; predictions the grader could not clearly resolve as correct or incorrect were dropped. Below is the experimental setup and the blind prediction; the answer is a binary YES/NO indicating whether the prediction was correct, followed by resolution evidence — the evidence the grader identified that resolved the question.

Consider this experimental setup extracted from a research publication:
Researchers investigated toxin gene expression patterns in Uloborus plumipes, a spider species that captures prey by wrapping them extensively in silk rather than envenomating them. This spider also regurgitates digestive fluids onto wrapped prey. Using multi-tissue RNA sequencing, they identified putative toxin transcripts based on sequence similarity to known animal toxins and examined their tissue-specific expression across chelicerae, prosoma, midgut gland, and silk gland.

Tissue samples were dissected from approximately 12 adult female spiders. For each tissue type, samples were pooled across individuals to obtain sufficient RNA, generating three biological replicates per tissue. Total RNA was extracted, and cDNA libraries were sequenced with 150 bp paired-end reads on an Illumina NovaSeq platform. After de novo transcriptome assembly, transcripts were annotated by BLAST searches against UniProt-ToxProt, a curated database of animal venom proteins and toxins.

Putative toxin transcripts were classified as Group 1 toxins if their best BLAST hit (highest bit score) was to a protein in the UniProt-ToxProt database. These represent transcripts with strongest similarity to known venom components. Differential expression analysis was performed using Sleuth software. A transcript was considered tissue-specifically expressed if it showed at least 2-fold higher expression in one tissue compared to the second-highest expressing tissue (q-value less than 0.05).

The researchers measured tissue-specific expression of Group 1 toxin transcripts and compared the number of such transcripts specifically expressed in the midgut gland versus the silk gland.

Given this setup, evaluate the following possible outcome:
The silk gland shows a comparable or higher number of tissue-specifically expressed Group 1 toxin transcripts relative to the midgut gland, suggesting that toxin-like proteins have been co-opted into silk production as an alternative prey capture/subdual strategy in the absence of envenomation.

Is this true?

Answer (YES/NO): NO